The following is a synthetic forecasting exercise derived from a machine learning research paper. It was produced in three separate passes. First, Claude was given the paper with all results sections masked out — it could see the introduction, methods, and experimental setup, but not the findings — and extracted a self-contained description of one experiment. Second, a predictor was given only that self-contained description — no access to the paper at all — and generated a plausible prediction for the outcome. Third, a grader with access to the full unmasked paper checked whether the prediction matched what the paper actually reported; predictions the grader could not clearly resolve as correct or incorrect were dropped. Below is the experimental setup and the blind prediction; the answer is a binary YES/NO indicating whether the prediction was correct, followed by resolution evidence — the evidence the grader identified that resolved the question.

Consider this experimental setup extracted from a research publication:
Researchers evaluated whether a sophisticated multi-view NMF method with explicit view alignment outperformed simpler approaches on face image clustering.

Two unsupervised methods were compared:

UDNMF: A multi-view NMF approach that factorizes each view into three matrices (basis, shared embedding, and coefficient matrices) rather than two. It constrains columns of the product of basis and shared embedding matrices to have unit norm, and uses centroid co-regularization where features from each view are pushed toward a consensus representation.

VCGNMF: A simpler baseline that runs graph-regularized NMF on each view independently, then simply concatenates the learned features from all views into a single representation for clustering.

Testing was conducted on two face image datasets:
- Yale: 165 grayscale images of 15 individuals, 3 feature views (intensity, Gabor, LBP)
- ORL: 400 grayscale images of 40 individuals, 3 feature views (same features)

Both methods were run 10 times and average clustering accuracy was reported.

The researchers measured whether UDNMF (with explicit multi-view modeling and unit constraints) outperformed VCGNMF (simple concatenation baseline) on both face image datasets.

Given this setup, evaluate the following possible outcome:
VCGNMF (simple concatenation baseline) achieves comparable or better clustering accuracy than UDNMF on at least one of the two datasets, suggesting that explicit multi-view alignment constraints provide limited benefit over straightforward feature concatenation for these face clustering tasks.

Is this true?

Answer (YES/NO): YES